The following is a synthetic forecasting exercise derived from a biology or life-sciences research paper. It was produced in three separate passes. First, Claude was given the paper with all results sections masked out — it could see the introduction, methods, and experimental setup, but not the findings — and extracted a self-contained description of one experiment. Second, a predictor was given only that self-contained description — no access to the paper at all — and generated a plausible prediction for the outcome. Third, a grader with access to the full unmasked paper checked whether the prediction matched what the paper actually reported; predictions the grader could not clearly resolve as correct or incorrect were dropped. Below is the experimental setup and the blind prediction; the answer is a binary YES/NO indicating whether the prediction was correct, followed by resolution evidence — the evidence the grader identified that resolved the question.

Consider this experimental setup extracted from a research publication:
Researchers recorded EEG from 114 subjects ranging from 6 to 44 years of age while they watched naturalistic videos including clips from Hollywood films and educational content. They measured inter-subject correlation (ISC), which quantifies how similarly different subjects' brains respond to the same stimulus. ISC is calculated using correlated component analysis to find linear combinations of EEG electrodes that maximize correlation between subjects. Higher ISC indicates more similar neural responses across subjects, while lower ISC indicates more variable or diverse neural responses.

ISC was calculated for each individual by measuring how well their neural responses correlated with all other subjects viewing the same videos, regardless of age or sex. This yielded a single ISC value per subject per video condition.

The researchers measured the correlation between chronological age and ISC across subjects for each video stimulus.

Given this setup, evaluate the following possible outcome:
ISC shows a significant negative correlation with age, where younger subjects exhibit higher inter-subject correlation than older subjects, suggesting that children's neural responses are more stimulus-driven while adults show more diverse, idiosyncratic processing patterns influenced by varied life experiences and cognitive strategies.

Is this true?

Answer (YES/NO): YES